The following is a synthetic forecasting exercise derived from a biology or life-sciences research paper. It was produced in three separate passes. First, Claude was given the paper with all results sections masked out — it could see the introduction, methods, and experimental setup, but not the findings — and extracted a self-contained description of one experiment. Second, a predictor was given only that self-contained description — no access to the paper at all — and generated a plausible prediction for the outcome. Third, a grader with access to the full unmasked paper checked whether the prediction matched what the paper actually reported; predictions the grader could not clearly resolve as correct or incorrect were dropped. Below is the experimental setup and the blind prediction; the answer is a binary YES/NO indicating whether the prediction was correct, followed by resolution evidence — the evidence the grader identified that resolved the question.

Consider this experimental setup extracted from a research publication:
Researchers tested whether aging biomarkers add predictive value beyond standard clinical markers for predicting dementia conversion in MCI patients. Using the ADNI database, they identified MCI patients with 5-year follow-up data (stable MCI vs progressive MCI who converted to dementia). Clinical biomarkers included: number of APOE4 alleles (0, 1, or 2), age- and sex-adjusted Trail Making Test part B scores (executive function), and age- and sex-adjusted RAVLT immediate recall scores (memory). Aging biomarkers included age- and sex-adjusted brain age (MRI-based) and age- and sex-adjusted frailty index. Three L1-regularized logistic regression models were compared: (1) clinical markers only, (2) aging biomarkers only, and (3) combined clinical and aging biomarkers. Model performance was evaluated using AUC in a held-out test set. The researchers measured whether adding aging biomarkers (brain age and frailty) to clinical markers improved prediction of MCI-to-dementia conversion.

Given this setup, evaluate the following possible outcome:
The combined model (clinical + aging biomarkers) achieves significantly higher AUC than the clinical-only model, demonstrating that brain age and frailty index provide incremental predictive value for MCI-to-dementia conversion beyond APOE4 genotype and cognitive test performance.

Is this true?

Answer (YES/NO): NO